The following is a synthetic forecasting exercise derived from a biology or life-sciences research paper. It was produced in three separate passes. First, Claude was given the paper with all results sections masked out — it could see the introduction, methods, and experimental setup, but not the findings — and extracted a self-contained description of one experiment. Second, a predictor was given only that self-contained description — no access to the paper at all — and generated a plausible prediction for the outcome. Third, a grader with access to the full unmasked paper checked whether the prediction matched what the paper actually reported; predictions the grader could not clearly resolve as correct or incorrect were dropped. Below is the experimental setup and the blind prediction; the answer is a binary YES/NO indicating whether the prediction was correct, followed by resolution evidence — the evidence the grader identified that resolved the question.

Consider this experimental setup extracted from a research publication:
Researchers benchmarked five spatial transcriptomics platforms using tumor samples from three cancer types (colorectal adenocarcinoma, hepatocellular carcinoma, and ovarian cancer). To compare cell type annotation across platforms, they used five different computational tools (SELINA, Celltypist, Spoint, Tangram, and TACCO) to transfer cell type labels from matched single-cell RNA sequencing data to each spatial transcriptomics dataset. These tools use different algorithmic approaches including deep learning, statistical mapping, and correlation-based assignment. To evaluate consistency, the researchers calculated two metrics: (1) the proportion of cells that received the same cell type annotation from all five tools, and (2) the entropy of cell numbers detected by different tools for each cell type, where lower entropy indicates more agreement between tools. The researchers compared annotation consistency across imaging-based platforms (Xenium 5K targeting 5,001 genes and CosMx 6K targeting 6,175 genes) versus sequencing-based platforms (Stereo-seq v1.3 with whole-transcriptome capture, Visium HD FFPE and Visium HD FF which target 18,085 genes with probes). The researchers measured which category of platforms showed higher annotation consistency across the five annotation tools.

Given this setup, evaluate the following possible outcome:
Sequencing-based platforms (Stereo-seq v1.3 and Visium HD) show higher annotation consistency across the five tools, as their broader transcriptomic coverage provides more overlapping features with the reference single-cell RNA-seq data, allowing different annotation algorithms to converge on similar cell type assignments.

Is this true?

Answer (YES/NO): NO